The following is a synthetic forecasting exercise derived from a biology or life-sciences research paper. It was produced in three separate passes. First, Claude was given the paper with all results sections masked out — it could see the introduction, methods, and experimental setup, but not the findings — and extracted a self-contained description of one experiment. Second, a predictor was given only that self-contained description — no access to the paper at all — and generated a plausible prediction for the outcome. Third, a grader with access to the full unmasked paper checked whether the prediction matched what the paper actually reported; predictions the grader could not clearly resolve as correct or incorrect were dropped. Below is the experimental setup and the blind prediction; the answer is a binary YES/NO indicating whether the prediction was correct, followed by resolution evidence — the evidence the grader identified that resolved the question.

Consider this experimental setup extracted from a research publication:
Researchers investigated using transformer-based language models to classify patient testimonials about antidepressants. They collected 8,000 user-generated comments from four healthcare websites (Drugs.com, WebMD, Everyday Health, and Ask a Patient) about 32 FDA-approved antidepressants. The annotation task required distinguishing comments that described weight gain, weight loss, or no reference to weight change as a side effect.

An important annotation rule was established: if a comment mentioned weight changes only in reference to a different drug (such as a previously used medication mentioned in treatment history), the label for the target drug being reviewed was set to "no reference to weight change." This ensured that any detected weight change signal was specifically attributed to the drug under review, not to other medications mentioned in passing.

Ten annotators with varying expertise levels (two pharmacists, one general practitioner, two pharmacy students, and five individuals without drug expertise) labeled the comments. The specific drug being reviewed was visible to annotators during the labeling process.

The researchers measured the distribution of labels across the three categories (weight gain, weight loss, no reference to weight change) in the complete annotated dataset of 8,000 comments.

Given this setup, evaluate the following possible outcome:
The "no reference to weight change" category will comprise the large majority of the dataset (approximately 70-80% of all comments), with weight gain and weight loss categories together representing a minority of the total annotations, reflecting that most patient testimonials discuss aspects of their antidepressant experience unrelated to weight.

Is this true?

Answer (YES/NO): NO